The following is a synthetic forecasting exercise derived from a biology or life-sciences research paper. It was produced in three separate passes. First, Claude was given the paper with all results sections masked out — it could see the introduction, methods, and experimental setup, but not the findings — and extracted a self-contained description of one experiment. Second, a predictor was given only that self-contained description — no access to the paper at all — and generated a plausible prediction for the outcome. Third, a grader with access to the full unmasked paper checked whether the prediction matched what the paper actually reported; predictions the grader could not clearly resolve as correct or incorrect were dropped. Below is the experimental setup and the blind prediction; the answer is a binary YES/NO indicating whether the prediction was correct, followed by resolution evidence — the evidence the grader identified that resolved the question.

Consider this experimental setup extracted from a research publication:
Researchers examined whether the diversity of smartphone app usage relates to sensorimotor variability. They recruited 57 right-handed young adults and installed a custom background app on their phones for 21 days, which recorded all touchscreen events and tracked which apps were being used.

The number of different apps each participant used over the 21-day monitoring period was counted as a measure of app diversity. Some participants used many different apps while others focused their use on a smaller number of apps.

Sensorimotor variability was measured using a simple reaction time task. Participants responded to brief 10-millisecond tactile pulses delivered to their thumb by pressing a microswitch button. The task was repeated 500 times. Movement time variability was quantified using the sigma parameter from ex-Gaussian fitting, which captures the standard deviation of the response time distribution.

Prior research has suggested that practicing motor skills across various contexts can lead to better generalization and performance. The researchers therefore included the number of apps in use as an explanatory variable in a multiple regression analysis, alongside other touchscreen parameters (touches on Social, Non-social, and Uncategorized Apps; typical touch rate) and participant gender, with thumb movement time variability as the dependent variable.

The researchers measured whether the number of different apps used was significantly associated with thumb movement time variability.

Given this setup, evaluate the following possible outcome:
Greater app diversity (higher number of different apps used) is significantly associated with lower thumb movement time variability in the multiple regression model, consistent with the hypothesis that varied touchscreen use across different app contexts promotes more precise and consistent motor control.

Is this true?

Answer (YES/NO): YES